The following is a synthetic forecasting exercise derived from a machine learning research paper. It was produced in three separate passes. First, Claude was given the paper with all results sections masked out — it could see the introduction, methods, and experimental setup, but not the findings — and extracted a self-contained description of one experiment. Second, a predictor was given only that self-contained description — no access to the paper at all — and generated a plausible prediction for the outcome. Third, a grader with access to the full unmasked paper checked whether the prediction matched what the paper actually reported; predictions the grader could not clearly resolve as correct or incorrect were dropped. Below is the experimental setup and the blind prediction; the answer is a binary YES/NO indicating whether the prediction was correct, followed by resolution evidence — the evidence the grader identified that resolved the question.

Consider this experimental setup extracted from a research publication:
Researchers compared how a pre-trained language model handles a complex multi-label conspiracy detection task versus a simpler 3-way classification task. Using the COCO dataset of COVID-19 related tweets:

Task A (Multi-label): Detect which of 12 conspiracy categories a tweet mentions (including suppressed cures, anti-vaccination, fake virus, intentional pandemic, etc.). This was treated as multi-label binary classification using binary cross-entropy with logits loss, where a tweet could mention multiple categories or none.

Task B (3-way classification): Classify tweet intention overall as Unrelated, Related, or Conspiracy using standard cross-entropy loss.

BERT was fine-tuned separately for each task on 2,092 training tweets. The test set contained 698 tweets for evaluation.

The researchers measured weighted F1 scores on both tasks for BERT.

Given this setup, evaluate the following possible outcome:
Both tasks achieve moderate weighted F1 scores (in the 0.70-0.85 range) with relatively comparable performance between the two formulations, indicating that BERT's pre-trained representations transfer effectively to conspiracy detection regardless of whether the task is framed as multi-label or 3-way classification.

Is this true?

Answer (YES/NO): NO